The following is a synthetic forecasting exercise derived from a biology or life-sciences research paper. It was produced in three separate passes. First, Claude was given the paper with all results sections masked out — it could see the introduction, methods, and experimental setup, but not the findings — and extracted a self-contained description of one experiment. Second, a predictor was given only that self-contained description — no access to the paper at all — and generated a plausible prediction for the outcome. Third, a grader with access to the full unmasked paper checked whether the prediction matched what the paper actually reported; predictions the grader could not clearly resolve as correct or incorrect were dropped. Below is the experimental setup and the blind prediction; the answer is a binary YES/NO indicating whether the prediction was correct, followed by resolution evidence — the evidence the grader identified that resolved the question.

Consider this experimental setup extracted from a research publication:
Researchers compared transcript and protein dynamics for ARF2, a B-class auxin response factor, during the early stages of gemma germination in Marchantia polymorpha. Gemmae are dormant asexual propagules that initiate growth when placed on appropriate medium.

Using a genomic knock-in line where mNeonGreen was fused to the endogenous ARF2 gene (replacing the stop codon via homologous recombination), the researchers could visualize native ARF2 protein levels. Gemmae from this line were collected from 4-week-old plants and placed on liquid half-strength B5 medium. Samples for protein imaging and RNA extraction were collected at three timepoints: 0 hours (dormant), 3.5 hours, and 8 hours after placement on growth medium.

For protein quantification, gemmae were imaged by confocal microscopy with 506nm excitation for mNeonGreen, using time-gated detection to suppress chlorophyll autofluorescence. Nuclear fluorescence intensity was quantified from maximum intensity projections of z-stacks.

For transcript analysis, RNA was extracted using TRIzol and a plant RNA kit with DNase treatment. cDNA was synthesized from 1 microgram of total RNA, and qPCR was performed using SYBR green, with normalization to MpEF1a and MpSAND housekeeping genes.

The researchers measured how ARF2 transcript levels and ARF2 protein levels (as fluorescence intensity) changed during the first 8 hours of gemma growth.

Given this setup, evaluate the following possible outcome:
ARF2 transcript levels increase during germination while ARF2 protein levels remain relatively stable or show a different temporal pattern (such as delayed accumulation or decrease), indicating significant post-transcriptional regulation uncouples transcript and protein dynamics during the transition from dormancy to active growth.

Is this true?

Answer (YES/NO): NO